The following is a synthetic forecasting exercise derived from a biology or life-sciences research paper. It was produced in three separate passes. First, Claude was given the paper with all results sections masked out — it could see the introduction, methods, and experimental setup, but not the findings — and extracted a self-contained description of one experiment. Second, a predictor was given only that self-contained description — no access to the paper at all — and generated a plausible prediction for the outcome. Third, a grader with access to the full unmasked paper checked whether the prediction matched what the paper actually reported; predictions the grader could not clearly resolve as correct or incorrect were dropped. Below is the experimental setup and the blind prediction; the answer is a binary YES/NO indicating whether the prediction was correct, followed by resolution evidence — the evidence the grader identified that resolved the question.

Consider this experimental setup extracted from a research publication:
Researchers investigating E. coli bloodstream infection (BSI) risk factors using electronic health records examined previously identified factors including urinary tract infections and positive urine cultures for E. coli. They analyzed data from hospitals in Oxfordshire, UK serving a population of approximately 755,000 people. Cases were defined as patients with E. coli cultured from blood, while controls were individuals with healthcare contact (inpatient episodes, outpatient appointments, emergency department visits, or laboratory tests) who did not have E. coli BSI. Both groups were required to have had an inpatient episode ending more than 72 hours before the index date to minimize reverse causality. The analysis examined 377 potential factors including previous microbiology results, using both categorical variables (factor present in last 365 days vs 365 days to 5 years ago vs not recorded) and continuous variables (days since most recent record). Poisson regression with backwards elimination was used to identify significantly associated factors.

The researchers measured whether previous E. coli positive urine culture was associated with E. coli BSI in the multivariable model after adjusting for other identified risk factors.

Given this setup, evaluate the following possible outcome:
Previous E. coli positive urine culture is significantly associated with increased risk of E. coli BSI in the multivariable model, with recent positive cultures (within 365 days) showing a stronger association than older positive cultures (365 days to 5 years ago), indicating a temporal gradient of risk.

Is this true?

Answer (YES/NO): YES